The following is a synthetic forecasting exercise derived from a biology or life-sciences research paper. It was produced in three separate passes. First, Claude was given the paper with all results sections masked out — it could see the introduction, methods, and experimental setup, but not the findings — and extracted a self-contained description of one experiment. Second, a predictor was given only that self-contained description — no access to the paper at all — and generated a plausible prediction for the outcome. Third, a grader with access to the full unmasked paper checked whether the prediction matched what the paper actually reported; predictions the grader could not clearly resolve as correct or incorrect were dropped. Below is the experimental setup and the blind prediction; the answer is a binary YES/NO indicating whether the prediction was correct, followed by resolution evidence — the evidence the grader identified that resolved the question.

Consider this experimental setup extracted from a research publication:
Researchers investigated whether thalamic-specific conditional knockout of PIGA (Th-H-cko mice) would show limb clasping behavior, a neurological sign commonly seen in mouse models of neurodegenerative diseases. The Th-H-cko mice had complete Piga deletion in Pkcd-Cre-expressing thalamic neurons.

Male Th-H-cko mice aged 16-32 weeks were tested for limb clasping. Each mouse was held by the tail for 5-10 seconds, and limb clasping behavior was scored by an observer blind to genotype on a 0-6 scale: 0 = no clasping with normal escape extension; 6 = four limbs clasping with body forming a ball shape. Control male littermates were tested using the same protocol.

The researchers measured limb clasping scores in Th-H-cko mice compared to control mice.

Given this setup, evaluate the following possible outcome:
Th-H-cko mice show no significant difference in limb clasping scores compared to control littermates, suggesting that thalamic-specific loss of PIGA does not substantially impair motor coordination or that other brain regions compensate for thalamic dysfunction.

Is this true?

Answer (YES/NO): YES